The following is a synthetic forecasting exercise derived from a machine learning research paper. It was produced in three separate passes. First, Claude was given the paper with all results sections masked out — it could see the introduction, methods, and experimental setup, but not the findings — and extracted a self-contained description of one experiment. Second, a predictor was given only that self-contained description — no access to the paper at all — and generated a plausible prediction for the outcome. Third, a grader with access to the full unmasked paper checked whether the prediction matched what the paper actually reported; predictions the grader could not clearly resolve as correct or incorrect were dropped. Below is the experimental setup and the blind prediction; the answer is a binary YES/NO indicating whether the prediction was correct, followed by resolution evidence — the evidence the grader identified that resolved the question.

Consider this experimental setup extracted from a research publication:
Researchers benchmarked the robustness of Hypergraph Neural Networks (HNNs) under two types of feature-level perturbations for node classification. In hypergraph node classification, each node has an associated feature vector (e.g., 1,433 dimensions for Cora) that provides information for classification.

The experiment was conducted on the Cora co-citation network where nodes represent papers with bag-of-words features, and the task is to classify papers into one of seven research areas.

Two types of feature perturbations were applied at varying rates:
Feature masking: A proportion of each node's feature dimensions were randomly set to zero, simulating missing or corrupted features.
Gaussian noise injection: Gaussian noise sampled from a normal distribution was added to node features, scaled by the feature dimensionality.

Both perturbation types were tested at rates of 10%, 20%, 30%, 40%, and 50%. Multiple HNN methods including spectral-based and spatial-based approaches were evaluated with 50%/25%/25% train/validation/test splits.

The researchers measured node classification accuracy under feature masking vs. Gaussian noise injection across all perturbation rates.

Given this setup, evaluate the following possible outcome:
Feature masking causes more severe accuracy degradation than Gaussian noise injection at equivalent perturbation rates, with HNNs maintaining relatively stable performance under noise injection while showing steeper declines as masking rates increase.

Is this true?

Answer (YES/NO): YES